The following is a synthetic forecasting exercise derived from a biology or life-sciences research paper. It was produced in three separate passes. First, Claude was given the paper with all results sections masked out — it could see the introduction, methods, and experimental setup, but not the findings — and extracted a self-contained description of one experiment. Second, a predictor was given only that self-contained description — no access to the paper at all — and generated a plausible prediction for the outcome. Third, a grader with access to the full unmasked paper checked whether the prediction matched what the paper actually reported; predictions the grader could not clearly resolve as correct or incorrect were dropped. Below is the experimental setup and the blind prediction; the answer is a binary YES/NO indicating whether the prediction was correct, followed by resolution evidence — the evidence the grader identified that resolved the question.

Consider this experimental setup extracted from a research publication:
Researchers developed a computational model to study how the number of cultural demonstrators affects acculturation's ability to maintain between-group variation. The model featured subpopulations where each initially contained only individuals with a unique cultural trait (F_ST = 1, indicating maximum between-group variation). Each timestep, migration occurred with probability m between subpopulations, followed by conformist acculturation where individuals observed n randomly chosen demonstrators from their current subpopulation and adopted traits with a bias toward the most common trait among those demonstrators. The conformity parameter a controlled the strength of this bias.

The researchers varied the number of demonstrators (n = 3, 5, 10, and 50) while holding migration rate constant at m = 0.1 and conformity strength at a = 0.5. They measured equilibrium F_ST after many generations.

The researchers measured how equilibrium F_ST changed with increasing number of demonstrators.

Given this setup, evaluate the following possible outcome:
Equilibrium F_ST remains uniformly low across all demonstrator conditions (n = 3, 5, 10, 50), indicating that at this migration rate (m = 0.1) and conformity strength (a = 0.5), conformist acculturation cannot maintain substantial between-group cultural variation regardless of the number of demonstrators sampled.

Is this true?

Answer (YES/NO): NO